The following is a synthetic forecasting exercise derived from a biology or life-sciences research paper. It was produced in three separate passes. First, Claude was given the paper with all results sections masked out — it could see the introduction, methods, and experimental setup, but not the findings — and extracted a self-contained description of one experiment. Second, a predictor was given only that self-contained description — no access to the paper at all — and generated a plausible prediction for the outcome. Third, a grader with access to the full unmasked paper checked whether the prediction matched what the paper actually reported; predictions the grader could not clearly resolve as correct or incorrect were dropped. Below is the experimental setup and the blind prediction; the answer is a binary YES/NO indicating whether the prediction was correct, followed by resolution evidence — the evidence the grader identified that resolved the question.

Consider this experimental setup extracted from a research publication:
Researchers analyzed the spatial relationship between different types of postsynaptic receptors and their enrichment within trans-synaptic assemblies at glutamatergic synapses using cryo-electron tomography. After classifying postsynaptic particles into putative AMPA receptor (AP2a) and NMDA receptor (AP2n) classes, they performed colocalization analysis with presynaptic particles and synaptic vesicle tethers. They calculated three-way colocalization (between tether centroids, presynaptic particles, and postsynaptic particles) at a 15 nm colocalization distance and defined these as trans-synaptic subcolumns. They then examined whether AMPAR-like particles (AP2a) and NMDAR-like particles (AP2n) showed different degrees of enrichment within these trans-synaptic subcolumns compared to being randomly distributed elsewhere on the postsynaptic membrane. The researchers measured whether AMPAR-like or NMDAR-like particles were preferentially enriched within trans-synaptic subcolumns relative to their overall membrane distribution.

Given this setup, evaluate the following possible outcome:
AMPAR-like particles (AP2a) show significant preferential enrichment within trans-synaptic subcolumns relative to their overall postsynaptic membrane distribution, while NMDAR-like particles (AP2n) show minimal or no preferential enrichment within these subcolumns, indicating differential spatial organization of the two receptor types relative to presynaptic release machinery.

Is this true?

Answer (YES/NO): NO